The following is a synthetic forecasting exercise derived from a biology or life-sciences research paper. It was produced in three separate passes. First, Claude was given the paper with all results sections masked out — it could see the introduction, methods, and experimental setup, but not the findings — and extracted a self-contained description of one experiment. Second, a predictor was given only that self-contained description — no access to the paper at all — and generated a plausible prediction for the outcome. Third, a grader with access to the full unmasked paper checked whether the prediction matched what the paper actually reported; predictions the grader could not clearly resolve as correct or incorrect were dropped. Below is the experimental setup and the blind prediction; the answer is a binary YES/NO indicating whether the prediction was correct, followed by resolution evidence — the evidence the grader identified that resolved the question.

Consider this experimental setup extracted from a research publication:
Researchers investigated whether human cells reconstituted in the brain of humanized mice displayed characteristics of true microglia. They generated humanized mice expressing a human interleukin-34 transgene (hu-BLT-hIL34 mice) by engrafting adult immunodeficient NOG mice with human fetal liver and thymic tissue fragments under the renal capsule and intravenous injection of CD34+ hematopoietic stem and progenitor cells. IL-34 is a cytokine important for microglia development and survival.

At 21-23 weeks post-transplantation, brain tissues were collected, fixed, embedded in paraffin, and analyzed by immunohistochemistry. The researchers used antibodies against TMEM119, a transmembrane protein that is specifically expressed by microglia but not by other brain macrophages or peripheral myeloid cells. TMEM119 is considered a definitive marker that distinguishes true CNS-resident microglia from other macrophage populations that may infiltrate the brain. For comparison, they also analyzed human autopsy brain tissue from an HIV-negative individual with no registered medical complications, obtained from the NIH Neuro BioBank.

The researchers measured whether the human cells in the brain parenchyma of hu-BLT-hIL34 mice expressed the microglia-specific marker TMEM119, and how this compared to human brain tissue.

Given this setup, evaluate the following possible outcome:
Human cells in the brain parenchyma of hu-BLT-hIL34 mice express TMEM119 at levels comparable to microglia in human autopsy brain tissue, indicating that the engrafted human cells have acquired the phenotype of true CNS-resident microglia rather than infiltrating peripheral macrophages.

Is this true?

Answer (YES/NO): YES